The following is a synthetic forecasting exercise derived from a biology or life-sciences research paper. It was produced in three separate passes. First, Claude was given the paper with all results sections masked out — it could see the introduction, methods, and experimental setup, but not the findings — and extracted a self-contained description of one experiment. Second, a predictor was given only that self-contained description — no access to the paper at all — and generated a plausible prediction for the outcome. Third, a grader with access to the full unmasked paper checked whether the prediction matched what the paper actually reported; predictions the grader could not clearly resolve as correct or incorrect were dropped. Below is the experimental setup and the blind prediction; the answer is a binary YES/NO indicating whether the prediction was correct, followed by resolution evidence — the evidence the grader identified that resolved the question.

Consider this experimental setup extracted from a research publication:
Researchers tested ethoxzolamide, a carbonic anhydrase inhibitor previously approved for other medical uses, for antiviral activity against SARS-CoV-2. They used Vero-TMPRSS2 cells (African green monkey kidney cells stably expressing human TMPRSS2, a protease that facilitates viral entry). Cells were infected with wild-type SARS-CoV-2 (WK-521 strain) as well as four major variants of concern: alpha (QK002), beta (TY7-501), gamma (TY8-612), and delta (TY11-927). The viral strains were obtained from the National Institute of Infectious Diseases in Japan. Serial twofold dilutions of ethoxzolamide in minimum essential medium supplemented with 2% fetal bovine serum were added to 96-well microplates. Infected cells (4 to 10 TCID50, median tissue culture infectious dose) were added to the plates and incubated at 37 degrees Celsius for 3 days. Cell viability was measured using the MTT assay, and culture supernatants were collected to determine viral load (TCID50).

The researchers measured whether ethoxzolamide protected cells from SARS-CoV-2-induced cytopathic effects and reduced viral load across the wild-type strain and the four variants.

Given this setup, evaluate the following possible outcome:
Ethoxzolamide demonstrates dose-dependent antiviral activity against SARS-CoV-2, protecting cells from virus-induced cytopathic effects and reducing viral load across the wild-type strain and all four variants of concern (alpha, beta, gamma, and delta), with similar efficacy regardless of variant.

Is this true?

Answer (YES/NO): NO